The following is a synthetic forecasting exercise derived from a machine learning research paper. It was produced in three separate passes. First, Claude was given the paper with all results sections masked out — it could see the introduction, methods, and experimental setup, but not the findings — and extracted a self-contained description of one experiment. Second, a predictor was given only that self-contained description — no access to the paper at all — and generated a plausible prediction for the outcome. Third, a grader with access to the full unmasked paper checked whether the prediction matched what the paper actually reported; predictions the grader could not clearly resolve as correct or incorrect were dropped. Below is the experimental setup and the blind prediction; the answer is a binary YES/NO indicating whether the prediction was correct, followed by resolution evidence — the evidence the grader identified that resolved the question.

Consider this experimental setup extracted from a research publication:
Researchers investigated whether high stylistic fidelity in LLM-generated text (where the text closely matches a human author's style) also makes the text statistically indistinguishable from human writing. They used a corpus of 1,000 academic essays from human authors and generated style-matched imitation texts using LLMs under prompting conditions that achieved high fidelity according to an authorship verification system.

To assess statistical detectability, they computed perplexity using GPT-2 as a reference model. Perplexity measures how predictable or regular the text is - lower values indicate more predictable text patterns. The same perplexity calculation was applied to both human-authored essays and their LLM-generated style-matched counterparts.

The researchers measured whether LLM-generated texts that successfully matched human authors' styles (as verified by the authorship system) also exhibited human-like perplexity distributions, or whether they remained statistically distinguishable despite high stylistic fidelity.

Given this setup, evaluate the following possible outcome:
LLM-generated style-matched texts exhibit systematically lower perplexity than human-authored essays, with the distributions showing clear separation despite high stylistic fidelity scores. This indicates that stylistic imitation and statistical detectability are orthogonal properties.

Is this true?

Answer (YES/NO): YES